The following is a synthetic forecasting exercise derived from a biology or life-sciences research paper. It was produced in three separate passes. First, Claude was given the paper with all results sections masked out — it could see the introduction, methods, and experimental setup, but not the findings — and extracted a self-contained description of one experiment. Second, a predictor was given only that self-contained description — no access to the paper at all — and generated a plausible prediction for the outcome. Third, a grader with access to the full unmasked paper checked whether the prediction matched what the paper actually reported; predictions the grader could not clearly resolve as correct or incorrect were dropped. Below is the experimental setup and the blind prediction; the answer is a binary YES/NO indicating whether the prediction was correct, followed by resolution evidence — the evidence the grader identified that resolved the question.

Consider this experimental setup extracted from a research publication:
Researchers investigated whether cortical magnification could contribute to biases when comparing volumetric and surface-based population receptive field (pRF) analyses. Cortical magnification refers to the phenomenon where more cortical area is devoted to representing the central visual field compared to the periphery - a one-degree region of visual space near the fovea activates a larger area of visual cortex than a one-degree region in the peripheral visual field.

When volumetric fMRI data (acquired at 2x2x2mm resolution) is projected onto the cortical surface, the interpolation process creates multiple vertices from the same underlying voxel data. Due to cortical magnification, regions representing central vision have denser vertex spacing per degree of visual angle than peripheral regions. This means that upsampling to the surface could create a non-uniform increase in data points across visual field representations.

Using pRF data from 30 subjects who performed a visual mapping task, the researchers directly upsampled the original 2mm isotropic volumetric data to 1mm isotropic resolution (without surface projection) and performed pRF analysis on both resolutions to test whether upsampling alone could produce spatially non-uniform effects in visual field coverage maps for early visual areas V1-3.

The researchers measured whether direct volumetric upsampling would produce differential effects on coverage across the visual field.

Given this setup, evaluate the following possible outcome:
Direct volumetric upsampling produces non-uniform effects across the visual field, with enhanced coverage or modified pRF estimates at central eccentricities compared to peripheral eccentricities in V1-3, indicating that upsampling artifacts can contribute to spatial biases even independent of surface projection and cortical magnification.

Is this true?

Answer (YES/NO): NO